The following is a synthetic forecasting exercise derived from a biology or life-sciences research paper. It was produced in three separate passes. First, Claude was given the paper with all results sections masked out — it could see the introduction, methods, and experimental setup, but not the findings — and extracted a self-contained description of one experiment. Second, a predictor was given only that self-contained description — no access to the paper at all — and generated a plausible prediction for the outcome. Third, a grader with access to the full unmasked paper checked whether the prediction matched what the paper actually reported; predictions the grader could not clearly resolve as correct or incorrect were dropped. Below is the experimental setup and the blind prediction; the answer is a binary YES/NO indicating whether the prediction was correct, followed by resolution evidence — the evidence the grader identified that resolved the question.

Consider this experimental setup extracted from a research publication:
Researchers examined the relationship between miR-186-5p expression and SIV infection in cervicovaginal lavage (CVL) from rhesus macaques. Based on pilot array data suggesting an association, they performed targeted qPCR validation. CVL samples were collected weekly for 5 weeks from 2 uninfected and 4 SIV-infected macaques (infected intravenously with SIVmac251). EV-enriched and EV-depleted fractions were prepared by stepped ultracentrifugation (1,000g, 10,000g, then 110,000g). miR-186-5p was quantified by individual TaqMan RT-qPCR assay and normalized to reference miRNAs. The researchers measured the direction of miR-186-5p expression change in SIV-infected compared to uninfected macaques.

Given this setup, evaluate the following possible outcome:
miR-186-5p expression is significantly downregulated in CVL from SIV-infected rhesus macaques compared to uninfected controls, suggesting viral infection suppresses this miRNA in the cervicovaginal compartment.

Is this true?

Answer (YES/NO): YES